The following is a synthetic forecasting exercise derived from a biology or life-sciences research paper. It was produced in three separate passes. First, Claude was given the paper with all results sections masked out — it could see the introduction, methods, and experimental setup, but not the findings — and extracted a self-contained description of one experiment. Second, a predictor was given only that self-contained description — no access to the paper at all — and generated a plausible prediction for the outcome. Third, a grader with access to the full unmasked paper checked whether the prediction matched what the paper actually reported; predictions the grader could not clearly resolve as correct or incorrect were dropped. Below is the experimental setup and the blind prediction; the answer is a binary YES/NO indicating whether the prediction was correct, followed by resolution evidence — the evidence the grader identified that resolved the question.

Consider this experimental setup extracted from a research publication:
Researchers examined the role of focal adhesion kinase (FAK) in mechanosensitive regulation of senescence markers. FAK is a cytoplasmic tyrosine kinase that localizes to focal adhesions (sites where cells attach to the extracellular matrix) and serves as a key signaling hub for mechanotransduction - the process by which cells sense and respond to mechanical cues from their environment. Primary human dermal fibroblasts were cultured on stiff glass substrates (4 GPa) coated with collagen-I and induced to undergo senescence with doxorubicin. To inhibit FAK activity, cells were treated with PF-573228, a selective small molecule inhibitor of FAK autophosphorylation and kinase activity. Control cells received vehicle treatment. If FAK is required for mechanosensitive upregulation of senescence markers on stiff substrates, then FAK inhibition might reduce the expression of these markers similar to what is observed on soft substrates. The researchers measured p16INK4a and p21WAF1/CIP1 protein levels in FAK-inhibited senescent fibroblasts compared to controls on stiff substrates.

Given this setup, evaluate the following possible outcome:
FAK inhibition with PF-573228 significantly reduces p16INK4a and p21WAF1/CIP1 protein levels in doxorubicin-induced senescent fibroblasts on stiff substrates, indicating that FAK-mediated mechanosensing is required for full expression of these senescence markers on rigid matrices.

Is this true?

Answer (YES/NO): NO